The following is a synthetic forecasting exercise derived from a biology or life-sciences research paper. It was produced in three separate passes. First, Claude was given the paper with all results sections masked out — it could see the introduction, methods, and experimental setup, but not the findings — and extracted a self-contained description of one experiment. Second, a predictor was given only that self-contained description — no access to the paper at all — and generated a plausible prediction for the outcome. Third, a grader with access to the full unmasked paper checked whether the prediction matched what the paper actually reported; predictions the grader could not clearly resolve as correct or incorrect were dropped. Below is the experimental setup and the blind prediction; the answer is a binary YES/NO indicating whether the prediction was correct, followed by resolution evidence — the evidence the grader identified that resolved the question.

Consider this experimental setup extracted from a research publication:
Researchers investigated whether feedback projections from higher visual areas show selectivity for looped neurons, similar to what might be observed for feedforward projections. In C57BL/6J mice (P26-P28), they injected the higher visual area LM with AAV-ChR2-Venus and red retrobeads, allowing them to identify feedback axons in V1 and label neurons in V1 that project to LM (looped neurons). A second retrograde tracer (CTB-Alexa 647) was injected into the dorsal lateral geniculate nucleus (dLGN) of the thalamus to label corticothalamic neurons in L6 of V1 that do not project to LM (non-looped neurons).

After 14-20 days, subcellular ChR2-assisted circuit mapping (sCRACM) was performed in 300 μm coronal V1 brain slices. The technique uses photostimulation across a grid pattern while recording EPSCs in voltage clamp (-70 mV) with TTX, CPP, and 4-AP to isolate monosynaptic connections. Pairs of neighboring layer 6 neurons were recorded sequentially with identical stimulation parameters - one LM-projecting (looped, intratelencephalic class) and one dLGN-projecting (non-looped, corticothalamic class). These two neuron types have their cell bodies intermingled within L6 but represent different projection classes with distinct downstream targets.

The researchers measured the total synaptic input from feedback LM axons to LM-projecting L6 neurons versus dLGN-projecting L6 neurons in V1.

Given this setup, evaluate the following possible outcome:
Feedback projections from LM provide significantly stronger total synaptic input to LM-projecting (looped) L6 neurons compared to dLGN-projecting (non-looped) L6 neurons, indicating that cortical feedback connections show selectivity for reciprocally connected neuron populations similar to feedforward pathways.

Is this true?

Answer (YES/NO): YES